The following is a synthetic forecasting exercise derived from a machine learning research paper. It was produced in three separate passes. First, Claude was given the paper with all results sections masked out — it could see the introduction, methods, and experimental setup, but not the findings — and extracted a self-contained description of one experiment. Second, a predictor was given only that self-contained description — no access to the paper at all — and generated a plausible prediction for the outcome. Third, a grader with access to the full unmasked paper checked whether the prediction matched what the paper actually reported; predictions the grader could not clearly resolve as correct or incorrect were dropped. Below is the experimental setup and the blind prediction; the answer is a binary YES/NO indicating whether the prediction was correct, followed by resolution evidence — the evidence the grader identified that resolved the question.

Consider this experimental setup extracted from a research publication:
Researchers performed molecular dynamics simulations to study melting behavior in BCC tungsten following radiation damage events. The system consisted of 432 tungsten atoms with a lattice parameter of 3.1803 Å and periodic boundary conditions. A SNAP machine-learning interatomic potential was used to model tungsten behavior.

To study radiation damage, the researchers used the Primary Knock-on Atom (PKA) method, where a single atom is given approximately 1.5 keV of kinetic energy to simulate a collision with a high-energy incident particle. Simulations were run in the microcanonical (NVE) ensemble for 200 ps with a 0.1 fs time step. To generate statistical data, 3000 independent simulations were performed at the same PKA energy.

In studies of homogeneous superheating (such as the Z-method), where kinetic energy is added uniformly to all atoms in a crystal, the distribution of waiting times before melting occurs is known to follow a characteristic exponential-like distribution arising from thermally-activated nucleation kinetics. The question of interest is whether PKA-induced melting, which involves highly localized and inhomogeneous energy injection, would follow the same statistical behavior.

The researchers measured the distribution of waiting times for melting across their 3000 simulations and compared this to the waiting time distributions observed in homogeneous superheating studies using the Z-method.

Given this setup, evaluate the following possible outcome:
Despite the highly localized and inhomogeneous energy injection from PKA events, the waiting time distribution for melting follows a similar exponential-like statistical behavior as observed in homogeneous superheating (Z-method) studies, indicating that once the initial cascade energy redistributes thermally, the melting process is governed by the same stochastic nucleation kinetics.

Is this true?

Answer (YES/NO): YES